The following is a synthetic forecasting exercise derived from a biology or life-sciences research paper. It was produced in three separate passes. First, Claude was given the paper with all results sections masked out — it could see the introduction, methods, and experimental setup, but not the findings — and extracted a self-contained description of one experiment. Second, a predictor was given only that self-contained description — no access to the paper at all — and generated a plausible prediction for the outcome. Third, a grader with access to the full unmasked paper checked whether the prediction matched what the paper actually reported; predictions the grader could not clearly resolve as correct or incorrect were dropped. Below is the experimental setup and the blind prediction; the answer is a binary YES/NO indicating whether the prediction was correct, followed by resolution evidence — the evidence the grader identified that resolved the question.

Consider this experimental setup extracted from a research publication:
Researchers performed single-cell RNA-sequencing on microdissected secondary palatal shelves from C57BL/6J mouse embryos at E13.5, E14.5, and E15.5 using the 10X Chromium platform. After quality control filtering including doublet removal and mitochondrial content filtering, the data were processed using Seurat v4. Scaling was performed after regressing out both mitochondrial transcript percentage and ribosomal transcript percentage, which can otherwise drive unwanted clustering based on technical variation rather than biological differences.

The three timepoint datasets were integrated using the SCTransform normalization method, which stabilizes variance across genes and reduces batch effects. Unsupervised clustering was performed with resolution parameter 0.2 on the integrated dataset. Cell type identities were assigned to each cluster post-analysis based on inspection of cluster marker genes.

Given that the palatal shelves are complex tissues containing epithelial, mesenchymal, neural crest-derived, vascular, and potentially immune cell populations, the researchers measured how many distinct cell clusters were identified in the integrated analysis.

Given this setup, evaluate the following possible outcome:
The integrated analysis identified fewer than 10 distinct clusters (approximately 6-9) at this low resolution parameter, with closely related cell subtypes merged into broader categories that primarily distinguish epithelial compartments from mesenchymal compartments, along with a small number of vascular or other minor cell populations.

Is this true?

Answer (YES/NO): NO